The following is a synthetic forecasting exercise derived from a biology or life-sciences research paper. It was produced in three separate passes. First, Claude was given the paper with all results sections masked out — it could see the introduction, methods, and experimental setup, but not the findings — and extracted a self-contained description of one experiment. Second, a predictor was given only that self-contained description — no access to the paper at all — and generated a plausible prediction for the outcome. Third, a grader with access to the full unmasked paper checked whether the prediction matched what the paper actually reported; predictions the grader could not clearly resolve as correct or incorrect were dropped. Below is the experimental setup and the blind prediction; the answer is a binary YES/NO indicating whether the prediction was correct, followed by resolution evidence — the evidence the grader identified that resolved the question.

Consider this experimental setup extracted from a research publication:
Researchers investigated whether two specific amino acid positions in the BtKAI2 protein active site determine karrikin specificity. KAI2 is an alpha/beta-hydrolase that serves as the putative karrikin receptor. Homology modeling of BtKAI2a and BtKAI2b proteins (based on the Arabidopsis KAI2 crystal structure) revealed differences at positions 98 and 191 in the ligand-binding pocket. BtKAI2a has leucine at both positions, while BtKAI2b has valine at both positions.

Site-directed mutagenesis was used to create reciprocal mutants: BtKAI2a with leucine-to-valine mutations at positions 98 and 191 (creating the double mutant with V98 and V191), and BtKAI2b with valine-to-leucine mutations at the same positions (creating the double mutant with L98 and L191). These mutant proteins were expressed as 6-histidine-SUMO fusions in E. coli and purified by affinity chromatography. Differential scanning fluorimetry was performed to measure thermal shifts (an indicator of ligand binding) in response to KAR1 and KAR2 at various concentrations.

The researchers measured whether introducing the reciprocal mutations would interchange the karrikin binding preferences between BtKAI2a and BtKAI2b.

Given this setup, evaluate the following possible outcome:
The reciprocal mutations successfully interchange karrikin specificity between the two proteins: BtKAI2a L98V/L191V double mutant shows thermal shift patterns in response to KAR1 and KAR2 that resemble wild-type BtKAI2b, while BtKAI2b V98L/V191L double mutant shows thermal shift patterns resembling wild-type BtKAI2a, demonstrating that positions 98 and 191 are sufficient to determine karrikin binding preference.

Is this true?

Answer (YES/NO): YES